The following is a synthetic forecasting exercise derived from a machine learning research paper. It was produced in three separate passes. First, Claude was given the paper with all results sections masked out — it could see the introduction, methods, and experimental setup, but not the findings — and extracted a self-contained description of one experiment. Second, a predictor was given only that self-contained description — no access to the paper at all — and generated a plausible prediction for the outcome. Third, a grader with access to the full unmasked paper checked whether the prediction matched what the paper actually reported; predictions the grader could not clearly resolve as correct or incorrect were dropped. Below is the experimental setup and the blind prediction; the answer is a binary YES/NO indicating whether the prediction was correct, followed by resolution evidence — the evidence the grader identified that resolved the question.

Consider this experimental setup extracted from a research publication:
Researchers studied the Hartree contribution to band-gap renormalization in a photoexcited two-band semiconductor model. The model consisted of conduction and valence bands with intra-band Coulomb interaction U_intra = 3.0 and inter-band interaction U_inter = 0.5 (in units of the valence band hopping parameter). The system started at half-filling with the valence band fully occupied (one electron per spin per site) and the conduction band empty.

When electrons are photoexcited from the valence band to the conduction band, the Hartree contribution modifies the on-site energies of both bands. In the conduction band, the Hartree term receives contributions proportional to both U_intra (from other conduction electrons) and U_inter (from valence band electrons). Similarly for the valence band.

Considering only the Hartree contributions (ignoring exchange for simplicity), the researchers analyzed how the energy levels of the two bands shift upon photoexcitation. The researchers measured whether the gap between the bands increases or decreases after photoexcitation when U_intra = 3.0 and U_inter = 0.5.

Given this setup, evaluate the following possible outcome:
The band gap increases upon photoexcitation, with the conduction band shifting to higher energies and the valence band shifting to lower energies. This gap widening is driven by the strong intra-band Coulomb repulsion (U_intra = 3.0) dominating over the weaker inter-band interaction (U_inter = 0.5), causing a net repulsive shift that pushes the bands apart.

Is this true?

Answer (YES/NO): YES